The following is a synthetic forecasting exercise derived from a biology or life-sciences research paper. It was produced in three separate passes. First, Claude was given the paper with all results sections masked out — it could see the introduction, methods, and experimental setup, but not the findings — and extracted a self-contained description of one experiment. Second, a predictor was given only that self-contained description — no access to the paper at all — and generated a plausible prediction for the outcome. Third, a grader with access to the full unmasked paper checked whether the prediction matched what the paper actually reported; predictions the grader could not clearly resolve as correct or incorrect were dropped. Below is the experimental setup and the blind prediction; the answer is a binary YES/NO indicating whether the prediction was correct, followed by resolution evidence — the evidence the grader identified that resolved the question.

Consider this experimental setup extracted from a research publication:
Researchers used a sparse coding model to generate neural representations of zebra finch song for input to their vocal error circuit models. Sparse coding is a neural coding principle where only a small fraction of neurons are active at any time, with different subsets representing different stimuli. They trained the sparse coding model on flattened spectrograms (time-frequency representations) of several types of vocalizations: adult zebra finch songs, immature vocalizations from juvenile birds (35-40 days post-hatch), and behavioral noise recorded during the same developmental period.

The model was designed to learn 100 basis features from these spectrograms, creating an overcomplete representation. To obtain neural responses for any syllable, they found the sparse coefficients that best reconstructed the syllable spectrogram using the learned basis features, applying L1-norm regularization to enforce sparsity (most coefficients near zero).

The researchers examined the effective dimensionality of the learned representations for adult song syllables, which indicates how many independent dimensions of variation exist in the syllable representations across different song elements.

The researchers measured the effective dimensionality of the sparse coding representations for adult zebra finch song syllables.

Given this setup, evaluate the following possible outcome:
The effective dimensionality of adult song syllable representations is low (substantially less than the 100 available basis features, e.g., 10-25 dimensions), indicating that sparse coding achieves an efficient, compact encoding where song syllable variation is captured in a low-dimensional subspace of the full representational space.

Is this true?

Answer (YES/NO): YES